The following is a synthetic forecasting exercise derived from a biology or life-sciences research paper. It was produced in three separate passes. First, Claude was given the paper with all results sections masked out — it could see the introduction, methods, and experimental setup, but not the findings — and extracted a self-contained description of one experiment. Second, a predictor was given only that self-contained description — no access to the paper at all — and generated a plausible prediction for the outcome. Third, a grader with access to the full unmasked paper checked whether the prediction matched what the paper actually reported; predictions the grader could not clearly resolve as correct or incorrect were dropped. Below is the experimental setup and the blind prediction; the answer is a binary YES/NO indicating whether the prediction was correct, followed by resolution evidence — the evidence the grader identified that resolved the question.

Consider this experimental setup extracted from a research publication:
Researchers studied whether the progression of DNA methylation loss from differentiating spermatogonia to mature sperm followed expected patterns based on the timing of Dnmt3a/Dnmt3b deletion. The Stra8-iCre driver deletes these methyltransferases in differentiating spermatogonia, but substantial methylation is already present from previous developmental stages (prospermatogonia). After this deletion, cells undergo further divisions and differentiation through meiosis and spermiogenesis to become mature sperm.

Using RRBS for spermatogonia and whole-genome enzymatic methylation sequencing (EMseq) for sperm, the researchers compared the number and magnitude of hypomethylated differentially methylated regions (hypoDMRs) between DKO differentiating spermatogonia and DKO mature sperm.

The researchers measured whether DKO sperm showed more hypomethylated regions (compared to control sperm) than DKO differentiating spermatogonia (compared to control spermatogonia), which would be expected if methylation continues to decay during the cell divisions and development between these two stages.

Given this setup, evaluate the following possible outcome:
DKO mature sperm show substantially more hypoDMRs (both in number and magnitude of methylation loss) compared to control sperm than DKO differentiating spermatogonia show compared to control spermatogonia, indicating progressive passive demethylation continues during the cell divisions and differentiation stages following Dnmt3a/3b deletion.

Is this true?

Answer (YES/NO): NO